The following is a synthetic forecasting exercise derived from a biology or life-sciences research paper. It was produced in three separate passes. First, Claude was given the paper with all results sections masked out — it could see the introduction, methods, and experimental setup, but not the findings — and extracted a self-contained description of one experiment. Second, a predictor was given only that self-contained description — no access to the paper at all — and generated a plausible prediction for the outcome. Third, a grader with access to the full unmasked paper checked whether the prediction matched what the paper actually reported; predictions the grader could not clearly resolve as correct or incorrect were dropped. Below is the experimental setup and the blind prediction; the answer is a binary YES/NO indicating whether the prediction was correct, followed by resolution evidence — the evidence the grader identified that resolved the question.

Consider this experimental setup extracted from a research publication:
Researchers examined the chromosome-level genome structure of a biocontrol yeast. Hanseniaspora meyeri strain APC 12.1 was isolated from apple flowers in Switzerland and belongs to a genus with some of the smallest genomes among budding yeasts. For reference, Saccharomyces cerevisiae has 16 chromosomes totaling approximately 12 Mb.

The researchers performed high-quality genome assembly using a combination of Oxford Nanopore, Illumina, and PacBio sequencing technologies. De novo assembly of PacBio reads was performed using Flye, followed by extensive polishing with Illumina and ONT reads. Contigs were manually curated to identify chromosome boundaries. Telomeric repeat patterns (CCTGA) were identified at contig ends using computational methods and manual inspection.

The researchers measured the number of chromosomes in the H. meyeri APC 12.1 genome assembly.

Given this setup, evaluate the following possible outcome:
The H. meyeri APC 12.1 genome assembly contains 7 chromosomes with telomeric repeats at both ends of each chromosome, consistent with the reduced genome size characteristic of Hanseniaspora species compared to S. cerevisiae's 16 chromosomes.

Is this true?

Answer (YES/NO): YES